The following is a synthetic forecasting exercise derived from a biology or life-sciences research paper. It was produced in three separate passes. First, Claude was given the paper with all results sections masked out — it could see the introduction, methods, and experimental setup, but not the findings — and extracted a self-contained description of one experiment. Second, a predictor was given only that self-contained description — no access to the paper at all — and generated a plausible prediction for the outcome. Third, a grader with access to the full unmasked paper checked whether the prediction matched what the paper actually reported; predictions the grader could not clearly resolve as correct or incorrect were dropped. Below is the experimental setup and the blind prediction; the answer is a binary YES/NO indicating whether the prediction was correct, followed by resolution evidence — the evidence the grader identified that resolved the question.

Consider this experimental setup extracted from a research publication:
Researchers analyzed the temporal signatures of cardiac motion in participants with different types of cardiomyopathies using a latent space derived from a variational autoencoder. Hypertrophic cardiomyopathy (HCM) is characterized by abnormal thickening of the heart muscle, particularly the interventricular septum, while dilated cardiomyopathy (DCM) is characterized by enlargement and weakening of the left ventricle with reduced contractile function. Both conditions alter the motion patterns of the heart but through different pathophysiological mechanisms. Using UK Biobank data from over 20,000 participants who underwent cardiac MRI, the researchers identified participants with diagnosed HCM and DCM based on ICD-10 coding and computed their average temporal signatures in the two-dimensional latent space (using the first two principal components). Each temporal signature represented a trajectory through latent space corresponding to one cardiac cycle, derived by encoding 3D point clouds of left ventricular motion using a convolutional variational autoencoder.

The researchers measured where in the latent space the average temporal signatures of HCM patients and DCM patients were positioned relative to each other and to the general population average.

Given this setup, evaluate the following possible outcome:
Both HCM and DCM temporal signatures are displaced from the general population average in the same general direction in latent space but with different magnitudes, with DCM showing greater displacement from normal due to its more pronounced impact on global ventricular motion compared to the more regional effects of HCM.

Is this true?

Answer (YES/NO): YES